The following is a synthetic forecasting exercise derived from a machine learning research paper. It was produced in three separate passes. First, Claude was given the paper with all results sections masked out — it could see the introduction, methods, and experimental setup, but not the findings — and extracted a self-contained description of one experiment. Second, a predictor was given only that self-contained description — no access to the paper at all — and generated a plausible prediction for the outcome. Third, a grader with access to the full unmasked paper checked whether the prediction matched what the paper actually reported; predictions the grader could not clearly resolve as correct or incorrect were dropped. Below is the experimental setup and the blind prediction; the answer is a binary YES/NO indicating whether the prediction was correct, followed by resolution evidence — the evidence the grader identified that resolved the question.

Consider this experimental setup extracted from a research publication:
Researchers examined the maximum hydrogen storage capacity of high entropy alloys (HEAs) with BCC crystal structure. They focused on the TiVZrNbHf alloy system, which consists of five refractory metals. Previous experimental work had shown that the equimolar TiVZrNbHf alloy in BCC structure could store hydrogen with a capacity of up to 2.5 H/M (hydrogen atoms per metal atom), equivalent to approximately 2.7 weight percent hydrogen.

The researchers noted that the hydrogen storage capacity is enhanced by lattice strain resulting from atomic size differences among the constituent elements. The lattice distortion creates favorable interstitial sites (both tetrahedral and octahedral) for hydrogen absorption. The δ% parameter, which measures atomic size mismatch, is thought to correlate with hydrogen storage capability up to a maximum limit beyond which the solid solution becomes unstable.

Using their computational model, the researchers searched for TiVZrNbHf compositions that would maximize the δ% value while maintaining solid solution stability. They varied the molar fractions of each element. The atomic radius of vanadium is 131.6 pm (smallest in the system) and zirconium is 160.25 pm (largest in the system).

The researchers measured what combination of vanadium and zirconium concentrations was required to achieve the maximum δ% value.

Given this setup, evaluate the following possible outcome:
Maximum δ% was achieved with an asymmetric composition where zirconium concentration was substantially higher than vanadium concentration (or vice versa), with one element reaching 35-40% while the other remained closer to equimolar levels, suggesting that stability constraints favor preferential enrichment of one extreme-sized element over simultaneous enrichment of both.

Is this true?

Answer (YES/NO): NO